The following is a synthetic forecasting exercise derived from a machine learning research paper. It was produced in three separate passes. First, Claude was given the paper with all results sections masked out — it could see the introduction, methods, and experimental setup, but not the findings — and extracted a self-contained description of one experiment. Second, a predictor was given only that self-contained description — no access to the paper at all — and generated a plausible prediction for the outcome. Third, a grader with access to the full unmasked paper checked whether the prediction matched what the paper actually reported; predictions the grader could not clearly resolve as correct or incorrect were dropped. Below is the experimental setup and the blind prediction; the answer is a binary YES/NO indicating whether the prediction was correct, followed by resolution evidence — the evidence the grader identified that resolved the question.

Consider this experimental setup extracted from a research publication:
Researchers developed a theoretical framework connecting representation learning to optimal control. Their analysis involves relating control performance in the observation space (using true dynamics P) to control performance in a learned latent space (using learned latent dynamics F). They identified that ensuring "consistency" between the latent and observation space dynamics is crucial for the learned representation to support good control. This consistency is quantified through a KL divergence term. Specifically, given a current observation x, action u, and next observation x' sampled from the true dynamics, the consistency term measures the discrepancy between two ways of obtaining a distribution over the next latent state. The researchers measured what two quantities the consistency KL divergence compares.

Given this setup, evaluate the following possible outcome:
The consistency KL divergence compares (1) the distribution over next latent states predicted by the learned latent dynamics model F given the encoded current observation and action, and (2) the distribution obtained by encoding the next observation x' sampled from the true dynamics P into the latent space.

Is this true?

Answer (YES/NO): YES